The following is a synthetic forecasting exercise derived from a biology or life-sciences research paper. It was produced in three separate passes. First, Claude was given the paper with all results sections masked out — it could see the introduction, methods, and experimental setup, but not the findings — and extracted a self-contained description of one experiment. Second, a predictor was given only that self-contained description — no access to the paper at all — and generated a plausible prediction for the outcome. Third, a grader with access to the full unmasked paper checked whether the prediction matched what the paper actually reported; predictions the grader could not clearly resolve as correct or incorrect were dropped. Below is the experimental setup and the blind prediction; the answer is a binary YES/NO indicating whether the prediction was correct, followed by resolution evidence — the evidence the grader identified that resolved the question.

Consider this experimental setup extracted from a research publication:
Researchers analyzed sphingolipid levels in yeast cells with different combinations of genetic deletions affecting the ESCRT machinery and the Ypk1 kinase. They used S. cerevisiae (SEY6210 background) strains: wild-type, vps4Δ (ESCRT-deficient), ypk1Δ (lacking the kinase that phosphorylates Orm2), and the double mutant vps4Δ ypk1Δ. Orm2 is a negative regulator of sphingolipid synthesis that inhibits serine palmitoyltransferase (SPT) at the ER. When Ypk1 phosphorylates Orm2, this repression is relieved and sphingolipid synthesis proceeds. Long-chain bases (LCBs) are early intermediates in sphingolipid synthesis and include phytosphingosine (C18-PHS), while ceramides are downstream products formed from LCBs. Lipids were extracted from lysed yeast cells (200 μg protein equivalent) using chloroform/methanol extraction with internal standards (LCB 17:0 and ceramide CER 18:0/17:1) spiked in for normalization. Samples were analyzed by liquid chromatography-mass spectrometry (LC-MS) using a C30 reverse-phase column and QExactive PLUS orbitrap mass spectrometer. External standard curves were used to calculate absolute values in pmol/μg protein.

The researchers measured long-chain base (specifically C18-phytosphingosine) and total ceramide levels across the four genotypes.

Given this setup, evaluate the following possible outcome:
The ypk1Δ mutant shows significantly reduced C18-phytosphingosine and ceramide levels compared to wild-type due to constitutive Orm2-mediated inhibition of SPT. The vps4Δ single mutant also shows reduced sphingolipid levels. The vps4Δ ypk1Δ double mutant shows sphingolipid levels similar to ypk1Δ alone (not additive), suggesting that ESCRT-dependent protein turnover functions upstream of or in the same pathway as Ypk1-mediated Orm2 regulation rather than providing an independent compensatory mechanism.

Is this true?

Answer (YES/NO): NO